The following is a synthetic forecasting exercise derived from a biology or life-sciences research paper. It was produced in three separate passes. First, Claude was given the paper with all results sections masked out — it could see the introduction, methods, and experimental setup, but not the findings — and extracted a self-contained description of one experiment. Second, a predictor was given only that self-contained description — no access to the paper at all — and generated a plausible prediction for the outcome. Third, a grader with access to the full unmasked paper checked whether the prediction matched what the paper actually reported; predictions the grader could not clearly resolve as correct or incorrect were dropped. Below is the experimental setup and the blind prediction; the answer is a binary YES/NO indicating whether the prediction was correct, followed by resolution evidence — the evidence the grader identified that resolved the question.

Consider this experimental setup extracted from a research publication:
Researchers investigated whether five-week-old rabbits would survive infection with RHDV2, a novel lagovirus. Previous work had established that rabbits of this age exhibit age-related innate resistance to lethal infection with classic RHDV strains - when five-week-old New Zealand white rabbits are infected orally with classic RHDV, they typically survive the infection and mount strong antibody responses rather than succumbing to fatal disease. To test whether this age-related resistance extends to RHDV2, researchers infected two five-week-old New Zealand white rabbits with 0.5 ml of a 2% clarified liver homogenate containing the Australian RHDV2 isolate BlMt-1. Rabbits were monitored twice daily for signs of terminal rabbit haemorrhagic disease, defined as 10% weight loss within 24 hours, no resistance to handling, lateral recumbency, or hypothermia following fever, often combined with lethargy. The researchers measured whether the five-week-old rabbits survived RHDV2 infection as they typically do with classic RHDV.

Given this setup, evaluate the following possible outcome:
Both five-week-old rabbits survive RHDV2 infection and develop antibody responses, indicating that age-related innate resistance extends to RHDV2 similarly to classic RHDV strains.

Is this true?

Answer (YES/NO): NO